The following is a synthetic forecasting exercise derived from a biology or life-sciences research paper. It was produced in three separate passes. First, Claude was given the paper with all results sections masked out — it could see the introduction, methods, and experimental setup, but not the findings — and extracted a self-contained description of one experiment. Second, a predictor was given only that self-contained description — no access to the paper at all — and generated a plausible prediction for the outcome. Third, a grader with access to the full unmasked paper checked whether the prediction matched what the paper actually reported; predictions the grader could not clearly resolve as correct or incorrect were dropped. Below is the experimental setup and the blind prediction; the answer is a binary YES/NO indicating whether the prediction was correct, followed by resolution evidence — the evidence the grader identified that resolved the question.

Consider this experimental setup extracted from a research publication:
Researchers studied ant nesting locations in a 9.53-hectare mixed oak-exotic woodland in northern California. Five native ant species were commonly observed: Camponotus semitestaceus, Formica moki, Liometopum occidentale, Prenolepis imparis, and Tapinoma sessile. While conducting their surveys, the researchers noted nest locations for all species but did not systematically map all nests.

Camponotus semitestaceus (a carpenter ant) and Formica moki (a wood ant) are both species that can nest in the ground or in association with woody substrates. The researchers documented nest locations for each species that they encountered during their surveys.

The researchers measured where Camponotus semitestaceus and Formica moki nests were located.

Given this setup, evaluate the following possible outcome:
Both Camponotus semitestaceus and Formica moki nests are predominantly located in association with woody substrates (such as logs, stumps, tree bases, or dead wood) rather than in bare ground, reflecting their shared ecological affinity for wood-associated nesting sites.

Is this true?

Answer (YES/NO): NO